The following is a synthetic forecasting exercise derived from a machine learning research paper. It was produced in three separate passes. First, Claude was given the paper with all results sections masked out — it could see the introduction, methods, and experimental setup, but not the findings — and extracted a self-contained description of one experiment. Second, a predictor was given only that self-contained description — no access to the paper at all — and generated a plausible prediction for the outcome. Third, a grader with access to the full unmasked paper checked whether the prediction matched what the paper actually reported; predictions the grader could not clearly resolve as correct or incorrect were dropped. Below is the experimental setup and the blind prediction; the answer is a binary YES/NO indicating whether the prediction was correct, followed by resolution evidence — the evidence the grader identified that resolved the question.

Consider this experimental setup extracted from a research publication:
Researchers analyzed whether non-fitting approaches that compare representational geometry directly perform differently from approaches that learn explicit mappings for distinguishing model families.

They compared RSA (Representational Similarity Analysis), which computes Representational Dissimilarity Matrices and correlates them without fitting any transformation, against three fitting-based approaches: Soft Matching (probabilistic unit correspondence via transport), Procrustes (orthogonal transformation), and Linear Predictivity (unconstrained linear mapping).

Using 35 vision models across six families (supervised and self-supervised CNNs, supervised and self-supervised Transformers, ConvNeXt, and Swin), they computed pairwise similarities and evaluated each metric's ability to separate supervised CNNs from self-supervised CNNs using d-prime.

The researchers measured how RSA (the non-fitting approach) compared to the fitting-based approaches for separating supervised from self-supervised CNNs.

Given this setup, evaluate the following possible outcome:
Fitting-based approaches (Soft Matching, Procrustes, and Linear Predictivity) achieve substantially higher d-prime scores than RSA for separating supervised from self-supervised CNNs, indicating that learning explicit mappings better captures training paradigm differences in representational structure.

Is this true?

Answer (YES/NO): NO